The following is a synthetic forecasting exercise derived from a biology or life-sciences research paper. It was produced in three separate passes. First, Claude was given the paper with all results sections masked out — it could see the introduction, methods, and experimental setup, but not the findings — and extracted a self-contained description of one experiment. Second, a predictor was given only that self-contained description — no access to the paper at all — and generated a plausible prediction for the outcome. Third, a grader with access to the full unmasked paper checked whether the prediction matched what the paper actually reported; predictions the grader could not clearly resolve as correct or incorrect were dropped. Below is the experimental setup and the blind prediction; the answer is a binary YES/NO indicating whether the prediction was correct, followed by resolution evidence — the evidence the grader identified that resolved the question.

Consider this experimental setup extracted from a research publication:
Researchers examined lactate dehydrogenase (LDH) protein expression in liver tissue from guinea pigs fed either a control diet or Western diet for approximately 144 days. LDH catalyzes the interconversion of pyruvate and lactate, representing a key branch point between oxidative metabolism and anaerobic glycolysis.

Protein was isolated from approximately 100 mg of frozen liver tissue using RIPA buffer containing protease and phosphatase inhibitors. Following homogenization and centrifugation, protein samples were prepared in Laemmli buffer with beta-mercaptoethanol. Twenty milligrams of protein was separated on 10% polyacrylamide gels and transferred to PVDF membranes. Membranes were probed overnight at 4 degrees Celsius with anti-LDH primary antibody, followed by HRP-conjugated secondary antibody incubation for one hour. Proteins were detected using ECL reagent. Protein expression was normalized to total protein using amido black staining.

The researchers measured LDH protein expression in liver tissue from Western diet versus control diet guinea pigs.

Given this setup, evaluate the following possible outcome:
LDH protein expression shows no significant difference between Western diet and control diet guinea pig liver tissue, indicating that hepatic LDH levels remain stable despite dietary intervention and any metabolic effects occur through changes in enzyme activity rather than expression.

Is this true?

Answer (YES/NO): YES